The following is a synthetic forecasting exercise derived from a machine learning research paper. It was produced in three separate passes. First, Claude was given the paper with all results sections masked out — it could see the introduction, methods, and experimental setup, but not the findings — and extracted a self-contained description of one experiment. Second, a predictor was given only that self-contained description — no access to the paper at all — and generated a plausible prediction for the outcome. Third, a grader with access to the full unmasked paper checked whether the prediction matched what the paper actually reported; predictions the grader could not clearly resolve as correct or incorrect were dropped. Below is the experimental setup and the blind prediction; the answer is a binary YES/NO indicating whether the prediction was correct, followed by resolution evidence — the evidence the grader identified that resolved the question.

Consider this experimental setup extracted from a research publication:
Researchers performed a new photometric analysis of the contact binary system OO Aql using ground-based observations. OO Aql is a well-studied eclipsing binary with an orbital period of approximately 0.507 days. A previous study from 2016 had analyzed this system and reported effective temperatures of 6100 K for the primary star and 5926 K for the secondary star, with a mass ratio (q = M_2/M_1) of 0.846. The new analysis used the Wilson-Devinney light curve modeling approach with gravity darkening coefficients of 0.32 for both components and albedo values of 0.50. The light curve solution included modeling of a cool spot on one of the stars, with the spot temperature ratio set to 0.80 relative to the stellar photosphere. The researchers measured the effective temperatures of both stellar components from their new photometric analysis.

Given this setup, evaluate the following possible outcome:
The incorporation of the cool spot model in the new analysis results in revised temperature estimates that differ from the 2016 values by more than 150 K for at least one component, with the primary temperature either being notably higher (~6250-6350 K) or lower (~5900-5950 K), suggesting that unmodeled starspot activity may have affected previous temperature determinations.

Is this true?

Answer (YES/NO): NO